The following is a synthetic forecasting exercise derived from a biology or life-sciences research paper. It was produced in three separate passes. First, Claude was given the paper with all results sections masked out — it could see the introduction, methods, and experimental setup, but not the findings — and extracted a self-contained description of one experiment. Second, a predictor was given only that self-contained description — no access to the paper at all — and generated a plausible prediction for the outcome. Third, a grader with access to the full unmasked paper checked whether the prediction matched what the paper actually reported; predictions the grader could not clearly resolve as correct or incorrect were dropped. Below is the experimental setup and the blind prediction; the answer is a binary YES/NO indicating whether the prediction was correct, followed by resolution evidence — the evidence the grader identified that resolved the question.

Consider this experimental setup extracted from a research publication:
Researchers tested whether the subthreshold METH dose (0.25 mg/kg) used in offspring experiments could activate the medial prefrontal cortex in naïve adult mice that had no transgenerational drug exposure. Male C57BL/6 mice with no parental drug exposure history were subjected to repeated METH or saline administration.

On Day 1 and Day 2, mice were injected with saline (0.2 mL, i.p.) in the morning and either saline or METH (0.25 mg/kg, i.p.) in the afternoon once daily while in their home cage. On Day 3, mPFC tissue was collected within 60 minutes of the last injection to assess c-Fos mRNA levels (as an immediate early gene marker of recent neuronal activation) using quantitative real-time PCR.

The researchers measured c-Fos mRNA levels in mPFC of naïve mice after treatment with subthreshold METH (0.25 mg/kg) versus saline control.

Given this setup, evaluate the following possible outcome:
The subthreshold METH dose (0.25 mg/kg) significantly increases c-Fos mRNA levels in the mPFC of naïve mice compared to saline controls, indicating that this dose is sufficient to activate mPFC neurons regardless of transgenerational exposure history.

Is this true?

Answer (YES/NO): NO